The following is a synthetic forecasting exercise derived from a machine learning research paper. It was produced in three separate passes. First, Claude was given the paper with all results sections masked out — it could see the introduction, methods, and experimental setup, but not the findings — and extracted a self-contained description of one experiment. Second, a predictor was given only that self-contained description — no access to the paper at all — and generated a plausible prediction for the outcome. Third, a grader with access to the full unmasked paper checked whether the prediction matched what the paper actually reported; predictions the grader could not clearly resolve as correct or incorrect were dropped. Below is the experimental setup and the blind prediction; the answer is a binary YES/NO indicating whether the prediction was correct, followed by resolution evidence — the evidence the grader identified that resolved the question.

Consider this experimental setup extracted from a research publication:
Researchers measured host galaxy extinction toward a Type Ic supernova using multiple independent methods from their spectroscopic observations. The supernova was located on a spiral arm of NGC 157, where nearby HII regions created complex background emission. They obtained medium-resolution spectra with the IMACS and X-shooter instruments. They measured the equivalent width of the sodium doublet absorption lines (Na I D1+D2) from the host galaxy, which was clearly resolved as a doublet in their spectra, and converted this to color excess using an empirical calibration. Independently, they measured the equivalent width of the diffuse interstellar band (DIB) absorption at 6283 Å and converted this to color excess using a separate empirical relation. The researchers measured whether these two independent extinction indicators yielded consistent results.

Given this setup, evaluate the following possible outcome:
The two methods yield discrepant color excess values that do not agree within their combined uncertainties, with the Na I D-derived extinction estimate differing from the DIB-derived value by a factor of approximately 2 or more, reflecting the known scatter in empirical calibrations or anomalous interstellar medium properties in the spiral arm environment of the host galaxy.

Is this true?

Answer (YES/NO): NO